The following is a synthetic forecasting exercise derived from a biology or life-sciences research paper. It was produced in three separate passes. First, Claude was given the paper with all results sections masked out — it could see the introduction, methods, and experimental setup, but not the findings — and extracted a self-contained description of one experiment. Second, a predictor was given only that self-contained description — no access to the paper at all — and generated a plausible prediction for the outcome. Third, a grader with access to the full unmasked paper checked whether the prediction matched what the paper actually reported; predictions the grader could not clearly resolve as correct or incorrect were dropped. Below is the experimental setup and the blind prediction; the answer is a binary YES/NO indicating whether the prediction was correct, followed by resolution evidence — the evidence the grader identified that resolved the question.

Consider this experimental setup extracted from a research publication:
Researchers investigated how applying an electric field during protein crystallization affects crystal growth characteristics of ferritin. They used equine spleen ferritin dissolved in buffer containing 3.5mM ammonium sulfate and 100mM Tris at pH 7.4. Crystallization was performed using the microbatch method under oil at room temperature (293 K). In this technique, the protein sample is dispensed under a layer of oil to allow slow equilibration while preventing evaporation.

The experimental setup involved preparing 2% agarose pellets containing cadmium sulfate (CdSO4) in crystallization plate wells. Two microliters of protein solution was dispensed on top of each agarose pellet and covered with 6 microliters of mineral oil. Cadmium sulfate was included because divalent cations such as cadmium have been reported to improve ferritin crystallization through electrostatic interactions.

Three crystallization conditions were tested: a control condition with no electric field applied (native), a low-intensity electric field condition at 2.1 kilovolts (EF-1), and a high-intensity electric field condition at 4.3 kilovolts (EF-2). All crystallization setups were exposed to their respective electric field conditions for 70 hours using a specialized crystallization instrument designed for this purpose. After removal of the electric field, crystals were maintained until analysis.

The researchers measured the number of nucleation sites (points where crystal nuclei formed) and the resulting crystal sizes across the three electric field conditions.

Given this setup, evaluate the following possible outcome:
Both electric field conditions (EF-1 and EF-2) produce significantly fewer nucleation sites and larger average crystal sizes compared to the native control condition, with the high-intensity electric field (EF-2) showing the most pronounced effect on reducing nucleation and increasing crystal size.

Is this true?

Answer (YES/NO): YES